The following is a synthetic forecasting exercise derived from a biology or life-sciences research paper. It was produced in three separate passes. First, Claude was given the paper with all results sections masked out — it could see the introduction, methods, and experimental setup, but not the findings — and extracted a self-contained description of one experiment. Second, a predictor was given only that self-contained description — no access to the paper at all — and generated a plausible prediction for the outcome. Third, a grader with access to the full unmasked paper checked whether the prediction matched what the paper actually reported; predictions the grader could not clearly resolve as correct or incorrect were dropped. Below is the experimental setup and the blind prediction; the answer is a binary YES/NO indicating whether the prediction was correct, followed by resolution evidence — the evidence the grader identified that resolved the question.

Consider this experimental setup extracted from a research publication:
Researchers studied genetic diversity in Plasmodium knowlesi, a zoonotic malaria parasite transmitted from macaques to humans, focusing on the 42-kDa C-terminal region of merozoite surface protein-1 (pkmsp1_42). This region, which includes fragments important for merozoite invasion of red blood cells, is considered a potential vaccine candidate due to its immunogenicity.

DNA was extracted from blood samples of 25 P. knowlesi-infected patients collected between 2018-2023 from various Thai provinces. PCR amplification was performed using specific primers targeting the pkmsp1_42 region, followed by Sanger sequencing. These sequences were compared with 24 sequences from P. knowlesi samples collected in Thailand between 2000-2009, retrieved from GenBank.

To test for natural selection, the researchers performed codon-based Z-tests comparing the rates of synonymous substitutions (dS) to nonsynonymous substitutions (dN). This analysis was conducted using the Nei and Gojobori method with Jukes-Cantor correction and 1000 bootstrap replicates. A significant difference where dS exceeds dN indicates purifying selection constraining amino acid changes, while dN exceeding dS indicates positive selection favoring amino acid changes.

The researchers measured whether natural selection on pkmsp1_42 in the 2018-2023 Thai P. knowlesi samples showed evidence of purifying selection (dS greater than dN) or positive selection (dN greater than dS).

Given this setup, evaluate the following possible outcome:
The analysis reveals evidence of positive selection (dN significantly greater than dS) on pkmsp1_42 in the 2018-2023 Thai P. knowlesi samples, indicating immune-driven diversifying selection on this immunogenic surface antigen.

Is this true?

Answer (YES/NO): NO